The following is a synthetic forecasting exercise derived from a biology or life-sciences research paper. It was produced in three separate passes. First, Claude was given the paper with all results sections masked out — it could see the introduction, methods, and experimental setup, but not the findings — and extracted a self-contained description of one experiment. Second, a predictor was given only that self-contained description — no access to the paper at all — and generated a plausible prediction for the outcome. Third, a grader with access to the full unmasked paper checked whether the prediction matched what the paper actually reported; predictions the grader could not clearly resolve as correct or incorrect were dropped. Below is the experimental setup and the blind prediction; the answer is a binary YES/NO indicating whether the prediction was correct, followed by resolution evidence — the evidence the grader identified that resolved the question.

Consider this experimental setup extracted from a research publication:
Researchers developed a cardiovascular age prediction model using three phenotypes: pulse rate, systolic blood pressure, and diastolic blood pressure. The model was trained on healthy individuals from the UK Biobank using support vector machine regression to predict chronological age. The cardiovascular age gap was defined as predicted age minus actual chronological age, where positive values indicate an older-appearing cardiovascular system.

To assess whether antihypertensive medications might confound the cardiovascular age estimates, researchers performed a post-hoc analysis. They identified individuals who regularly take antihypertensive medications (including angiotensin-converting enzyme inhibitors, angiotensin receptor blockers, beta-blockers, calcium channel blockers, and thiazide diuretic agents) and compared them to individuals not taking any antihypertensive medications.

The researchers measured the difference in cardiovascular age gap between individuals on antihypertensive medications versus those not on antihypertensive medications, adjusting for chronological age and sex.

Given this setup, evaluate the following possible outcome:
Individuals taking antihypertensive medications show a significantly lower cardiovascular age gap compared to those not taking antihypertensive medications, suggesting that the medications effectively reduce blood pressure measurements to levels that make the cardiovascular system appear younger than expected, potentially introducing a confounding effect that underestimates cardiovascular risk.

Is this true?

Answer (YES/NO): NO